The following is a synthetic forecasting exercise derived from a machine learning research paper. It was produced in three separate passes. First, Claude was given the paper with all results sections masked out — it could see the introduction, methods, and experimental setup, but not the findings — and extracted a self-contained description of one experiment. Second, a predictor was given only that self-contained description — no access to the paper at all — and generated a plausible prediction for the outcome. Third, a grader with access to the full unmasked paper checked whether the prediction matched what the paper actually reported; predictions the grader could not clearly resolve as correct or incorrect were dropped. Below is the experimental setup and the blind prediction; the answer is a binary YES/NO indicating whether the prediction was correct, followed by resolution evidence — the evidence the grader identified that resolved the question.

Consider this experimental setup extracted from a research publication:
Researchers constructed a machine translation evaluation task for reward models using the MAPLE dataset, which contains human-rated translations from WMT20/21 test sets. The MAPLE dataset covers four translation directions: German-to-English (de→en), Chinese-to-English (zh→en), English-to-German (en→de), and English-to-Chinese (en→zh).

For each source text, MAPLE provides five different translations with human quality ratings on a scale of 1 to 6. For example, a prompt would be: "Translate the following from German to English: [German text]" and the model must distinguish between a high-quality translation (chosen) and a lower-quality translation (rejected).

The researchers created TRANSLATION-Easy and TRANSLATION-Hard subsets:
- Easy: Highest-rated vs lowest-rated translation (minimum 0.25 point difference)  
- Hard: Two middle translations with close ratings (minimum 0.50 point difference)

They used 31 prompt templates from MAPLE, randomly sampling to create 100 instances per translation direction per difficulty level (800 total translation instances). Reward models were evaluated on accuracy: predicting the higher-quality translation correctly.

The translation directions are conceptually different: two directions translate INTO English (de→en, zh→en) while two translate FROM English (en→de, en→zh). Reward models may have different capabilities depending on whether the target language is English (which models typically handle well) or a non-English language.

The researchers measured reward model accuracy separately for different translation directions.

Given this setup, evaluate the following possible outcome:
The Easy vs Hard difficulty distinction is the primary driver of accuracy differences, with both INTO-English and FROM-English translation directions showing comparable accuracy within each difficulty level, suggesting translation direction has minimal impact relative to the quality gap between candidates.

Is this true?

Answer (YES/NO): NO